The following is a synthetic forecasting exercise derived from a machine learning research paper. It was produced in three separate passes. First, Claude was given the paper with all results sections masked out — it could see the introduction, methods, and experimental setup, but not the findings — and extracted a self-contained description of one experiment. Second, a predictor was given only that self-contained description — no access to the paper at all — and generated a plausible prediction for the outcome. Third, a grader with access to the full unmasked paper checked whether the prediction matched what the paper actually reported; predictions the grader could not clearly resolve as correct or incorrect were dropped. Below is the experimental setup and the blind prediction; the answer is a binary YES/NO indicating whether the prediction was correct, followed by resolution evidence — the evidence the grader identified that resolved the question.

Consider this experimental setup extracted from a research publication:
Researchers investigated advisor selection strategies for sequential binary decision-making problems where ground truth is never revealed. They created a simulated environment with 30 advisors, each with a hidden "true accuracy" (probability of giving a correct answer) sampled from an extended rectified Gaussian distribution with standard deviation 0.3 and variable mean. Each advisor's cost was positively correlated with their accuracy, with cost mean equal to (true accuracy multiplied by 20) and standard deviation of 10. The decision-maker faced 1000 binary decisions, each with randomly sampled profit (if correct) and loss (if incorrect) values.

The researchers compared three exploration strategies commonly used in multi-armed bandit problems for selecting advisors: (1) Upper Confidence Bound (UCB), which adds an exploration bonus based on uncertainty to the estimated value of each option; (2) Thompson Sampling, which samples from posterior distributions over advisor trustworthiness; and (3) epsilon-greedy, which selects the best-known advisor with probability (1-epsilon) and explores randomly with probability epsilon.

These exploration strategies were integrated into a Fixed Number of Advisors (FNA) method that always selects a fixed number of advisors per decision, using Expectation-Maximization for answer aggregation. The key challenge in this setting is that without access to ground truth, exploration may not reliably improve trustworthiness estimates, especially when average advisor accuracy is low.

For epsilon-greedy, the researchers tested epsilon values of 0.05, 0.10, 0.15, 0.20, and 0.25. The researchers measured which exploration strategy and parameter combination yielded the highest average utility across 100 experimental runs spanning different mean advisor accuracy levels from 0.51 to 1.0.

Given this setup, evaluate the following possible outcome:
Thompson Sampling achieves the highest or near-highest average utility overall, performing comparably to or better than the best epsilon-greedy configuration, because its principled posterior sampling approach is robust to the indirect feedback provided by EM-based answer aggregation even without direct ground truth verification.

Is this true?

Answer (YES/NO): NO